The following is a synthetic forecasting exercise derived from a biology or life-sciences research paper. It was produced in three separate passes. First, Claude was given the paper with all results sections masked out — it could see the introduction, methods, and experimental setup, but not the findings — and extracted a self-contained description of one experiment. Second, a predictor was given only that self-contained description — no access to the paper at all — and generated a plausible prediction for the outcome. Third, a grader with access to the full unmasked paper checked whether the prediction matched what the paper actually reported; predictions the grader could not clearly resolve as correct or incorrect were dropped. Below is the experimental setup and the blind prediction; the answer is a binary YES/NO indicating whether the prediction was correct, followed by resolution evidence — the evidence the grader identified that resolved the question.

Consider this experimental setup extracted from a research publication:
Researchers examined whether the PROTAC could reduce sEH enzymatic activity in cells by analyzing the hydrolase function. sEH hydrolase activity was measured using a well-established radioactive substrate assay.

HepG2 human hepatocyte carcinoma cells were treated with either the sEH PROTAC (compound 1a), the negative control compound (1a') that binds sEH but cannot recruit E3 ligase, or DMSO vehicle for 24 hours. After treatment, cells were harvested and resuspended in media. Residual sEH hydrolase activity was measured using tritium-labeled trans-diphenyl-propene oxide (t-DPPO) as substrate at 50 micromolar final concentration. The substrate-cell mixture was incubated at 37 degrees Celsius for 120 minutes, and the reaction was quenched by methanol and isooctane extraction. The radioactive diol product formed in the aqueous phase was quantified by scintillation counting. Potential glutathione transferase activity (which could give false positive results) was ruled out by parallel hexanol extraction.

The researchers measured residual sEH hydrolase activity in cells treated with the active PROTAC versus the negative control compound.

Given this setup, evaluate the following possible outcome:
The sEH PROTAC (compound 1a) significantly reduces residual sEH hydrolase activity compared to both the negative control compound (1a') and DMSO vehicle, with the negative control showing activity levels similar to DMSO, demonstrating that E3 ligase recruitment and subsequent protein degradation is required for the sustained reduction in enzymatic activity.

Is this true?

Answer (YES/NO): YES